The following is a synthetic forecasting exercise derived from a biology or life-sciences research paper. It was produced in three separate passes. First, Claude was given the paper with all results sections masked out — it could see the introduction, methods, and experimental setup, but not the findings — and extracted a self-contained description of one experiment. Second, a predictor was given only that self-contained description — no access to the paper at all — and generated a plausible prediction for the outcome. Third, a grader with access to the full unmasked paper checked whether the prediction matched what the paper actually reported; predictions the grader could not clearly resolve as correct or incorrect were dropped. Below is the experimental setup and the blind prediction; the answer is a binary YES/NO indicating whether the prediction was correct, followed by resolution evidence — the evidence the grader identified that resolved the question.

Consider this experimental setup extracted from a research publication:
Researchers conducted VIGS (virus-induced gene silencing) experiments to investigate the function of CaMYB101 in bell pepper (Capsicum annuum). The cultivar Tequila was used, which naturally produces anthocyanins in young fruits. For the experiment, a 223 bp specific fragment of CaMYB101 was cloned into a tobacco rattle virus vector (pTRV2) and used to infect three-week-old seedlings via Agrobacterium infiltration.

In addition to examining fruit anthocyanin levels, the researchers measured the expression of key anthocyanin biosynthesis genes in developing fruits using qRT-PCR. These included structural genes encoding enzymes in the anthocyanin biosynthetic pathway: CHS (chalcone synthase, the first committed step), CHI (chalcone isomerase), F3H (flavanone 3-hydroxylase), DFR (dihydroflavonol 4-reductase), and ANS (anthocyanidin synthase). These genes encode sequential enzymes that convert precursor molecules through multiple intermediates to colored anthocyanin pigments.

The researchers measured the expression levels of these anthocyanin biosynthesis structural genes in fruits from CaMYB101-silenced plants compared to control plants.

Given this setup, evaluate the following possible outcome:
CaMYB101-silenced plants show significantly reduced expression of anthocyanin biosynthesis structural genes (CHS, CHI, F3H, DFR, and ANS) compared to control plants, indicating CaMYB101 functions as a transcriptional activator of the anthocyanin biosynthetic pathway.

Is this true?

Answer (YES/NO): NO